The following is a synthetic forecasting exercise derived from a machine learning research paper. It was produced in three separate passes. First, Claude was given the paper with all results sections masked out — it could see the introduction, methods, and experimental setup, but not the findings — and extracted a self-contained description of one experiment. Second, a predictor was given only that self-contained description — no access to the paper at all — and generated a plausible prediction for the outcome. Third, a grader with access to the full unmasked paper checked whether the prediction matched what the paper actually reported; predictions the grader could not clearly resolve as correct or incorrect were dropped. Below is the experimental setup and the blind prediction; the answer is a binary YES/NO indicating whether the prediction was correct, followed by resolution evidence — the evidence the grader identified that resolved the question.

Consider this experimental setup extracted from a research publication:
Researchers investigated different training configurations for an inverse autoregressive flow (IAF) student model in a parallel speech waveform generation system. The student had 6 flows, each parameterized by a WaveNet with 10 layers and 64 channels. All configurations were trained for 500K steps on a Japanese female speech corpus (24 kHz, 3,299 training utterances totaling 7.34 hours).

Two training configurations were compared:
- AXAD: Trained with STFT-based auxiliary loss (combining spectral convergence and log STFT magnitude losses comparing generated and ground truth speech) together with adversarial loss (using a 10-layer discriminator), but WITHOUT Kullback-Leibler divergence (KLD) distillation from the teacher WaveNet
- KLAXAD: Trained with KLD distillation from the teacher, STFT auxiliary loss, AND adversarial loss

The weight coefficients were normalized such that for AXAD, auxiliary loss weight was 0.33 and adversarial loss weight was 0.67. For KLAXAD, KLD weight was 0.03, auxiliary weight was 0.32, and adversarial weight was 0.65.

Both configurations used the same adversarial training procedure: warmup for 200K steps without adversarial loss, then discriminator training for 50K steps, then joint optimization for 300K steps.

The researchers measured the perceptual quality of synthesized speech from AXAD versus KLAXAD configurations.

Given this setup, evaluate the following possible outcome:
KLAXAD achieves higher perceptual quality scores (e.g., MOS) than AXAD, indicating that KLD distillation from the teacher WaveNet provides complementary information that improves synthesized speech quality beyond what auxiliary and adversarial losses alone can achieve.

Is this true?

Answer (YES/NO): YES